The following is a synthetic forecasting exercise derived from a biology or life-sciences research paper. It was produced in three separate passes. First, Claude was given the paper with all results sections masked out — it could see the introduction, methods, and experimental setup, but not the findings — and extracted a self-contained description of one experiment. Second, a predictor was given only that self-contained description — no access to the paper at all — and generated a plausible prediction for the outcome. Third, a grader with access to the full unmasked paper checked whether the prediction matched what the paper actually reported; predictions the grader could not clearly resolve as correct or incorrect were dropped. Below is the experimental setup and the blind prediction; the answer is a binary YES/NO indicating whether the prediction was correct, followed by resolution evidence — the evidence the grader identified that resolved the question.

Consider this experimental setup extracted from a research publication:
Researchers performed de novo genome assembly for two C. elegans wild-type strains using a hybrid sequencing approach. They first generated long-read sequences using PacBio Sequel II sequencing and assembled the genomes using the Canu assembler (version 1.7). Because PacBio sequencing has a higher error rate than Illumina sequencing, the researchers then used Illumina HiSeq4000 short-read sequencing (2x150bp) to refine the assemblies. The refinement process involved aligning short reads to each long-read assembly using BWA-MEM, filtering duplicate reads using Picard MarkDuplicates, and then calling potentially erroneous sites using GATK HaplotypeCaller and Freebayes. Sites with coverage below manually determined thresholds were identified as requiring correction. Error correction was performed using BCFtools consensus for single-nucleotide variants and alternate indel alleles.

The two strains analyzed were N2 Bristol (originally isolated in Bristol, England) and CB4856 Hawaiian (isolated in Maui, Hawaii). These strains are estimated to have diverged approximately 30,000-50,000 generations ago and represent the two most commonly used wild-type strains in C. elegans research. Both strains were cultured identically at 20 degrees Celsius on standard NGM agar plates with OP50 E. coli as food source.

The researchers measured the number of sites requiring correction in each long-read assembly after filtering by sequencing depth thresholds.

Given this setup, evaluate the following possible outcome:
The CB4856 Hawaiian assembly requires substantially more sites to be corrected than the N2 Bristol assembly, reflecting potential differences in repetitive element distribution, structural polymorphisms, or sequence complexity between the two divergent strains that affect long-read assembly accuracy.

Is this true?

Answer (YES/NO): YES